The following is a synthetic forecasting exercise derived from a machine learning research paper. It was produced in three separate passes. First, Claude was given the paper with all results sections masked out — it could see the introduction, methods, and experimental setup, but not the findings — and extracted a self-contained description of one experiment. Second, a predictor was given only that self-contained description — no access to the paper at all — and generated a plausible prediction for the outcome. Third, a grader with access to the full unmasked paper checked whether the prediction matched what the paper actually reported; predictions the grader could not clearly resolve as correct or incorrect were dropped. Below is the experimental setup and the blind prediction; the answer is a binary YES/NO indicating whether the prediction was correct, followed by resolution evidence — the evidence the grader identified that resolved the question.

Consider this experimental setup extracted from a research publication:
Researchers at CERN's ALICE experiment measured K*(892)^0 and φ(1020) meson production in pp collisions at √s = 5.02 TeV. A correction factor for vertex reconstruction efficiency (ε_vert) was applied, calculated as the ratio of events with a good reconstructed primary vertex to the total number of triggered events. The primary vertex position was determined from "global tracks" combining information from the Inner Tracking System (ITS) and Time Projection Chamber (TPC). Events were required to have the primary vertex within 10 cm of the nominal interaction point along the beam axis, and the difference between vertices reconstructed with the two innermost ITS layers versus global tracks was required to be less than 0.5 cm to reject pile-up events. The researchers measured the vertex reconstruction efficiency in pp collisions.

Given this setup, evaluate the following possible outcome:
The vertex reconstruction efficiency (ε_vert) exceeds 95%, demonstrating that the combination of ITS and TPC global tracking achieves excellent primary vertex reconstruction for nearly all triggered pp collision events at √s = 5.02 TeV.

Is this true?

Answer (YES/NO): YES